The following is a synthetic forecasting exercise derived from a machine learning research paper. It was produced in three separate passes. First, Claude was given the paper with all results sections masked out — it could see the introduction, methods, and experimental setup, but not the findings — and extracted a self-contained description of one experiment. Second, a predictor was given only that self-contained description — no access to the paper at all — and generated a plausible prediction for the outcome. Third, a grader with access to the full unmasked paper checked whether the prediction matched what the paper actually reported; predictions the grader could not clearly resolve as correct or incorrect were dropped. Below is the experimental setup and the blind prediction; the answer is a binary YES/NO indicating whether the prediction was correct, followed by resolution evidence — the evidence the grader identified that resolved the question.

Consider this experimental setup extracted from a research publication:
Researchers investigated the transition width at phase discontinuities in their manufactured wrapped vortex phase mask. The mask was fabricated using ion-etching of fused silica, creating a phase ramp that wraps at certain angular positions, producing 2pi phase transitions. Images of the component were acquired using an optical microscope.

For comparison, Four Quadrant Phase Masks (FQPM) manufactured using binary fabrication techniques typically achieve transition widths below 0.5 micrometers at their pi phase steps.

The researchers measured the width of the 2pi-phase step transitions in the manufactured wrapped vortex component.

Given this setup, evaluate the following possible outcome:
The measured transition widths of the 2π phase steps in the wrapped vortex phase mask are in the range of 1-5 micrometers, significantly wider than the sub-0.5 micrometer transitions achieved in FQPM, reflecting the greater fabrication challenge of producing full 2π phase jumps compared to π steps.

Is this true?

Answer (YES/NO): NO